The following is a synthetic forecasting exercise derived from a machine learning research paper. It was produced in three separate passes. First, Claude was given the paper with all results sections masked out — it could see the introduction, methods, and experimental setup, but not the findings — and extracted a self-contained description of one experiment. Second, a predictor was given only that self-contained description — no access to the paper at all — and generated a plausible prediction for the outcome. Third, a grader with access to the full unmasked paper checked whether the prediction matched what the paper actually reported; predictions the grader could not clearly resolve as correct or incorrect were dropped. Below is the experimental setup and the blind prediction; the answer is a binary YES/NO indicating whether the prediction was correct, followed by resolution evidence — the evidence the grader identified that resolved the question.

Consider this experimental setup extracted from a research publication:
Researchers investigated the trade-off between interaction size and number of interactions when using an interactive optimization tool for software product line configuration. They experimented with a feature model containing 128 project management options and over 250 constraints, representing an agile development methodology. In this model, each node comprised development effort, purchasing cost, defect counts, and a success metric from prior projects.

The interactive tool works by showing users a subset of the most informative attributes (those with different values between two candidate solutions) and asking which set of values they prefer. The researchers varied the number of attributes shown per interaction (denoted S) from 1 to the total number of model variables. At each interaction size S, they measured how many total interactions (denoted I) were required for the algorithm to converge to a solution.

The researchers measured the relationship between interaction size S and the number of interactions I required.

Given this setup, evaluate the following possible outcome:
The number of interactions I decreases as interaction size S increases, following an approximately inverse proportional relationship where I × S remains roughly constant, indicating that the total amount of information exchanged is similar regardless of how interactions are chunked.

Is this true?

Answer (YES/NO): NO